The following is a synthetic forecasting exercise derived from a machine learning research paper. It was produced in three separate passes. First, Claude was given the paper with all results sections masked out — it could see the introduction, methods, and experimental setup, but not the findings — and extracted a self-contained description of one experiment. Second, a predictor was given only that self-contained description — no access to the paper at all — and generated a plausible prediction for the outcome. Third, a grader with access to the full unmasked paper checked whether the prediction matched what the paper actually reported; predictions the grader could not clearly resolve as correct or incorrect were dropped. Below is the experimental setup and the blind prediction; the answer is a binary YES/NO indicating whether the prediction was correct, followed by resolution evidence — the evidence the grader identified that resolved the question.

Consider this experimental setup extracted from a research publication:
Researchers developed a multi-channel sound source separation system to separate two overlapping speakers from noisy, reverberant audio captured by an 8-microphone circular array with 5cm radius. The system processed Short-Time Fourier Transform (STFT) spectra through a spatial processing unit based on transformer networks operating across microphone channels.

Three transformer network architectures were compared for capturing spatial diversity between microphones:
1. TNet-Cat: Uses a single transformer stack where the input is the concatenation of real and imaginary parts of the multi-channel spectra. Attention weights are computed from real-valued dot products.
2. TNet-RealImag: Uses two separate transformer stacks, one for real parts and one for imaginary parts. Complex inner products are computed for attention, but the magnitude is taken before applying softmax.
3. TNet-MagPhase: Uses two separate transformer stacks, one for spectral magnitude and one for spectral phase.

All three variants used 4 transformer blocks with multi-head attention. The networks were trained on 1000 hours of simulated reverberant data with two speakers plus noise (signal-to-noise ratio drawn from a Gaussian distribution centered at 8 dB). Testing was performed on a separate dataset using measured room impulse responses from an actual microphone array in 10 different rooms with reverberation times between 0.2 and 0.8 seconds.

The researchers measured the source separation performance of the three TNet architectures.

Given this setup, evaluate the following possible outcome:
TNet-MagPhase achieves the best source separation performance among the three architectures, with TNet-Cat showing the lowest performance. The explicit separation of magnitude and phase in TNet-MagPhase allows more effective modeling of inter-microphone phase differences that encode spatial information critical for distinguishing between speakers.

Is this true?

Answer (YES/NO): YES